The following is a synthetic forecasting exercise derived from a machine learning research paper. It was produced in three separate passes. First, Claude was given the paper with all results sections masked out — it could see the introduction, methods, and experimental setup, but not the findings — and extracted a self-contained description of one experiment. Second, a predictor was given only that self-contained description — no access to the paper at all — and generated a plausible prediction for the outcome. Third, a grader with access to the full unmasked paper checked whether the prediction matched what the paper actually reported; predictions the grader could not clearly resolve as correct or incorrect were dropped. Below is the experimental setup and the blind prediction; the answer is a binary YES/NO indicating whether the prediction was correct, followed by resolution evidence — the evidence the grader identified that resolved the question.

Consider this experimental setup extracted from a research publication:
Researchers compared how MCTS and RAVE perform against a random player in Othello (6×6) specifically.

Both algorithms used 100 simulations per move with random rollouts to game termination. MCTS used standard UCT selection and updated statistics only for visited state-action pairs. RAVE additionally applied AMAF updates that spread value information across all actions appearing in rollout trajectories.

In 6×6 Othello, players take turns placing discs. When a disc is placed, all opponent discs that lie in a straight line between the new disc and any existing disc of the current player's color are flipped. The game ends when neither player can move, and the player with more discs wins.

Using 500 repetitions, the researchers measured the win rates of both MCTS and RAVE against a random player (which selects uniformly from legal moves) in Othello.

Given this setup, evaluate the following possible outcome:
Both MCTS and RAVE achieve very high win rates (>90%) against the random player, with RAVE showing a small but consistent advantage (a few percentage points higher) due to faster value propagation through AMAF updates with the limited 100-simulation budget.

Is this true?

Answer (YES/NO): NO